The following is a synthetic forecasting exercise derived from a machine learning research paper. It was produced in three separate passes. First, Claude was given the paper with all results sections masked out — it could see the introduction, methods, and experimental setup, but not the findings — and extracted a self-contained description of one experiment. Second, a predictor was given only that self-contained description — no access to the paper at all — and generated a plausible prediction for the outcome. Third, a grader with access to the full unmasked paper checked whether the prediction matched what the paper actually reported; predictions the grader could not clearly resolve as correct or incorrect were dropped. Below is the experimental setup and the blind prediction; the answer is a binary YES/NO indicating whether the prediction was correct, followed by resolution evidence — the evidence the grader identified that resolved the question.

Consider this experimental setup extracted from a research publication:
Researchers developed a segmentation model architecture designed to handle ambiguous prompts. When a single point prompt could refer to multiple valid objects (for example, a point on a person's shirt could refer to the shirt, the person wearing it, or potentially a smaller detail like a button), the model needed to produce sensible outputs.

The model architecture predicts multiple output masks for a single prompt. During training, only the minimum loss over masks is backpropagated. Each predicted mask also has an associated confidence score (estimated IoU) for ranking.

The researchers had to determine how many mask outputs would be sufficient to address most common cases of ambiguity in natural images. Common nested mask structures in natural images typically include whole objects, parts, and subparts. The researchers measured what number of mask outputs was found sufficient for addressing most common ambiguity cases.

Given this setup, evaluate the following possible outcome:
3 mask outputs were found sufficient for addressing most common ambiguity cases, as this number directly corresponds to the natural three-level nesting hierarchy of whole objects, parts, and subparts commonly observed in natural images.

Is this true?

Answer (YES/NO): YES